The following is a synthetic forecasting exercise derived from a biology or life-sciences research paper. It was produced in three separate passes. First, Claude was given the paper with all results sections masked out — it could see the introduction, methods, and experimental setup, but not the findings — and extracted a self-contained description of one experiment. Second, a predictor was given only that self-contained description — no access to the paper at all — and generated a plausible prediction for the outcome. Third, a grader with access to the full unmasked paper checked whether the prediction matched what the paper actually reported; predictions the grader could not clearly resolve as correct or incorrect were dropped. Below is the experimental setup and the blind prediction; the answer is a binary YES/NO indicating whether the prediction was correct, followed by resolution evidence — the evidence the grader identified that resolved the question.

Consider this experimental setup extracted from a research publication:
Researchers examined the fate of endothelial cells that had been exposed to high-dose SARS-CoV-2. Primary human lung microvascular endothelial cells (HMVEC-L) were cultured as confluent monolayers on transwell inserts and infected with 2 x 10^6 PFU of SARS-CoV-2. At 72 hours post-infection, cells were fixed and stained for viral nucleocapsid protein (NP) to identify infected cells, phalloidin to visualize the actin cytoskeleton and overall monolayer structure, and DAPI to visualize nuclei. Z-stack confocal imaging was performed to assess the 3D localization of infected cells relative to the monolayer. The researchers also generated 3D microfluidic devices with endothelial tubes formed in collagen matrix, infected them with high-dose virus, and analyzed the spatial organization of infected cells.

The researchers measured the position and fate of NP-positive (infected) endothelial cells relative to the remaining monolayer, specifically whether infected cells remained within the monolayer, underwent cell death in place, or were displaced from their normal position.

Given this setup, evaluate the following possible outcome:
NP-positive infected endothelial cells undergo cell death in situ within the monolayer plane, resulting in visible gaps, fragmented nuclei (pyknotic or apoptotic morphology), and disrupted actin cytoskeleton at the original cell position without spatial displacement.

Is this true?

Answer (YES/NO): NO